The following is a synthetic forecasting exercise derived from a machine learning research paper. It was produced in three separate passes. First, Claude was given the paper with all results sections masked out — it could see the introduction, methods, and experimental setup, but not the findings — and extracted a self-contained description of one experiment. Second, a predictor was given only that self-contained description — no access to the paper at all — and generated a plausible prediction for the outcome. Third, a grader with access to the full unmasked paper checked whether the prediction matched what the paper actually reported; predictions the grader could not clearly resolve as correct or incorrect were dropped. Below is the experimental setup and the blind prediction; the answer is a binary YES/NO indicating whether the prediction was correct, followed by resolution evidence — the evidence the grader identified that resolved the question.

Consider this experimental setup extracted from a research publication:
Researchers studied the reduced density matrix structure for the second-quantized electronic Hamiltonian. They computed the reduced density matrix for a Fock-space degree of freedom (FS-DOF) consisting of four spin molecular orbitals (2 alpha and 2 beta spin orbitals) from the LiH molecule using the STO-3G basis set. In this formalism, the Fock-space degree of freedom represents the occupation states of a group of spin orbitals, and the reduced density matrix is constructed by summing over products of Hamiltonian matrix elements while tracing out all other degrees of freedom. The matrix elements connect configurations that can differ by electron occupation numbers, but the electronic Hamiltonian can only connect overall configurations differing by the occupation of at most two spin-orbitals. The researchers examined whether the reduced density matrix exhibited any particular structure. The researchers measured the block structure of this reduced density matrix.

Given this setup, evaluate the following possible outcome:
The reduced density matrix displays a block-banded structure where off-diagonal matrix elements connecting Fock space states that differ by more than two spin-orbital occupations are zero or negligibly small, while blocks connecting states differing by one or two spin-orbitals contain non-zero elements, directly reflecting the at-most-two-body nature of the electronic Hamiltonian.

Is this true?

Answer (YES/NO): NO